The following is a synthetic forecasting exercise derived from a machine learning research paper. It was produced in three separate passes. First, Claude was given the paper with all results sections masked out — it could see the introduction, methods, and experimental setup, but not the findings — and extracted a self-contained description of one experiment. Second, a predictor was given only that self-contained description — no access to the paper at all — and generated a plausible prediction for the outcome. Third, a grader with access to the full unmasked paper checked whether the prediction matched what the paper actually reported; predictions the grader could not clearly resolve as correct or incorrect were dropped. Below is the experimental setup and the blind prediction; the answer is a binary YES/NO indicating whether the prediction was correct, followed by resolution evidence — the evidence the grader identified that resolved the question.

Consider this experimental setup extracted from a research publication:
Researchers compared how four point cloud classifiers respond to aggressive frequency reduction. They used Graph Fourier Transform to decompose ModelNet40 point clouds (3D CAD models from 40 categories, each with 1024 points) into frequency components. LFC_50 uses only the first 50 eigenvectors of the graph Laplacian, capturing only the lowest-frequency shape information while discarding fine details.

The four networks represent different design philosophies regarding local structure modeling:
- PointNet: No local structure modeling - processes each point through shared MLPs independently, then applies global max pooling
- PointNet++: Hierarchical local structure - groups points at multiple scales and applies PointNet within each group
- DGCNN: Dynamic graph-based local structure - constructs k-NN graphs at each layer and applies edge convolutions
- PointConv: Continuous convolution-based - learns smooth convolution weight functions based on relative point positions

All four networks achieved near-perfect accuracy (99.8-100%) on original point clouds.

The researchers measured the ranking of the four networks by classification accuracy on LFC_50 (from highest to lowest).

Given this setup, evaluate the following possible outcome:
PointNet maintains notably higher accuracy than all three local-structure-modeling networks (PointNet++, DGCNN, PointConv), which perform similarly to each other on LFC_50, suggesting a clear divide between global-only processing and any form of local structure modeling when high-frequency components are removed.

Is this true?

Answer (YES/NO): NO